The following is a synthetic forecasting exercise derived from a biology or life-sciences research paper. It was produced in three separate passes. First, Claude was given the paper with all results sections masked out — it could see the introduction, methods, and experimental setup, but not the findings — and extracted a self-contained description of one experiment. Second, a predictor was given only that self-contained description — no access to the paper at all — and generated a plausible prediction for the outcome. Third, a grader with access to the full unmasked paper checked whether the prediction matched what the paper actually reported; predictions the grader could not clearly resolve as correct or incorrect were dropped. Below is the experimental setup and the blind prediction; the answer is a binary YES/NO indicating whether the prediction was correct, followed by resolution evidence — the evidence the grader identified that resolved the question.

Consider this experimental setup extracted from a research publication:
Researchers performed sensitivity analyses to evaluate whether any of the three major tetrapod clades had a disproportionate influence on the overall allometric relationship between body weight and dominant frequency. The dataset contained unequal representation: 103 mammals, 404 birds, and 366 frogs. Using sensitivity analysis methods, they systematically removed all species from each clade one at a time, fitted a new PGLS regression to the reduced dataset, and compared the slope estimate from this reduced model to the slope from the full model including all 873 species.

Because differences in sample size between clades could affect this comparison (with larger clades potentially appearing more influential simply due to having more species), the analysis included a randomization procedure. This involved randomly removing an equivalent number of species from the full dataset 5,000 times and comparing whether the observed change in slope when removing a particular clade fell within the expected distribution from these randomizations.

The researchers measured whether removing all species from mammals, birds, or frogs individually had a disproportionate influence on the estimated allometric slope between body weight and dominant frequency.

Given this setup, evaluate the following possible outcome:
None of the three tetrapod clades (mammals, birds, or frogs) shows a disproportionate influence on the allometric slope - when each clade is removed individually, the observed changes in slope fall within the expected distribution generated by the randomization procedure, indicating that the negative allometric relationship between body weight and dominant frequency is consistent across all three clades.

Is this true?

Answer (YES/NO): NO